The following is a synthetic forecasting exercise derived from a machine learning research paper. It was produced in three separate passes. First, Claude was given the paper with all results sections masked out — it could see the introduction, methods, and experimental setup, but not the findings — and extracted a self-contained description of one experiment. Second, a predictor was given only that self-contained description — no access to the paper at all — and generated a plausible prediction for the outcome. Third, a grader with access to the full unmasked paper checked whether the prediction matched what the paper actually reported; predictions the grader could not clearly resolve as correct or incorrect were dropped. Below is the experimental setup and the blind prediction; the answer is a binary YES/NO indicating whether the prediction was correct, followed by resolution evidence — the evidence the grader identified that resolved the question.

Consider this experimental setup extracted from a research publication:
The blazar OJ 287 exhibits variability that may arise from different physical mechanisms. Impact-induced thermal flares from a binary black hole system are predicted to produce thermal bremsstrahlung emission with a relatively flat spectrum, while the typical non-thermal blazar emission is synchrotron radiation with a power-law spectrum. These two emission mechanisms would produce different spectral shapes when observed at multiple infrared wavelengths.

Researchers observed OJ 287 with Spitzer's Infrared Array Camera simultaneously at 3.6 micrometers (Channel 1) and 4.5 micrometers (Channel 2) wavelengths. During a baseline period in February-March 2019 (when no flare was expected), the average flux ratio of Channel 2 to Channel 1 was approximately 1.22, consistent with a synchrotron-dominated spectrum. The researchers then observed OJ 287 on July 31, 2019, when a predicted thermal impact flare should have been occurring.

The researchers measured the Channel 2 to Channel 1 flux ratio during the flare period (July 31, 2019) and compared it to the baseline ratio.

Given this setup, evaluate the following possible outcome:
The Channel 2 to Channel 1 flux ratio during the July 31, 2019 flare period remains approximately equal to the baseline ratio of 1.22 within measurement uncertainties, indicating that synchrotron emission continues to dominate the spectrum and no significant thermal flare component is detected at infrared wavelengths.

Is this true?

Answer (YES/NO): NO